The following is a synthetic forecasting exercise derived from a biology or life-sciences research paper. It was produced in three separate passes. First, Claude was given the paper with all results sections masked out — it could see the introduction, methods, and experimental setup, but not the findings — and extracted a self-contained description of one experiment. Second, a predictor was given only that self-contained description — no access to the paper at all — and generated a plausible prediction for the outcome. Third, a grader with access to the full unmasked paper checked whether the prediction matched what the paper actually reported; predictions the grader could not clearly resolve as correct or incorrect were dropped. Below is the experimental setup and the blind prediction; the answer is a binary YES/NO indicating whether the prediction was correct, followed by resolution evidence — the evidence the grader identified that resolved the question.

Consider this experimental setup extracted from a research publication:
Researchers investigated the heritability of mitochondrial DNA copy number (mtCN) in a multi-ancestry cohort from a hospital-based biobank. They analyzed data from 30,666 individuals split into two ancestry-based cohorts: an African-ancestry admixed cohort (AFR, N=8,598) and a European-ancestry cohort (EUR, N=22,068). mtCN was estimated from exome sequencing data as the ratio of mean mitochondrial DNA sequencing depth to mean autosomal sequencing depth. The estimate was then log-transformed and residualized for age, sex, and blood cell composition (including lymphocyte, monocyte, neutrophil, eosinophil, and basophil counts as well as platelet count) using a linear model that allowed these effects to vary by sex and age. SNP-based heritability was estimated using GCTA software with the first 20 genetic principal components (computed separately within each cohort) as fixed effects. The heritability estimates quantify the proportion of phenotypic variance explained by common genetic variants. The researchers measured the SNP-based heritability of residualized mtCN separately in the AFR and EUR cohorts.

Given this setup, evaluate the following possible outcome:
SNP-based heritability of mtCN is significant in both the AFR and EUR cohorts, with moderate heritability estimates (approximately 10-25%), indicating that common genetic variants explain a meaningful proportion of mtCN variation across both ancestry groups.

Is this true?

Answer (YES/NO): NO